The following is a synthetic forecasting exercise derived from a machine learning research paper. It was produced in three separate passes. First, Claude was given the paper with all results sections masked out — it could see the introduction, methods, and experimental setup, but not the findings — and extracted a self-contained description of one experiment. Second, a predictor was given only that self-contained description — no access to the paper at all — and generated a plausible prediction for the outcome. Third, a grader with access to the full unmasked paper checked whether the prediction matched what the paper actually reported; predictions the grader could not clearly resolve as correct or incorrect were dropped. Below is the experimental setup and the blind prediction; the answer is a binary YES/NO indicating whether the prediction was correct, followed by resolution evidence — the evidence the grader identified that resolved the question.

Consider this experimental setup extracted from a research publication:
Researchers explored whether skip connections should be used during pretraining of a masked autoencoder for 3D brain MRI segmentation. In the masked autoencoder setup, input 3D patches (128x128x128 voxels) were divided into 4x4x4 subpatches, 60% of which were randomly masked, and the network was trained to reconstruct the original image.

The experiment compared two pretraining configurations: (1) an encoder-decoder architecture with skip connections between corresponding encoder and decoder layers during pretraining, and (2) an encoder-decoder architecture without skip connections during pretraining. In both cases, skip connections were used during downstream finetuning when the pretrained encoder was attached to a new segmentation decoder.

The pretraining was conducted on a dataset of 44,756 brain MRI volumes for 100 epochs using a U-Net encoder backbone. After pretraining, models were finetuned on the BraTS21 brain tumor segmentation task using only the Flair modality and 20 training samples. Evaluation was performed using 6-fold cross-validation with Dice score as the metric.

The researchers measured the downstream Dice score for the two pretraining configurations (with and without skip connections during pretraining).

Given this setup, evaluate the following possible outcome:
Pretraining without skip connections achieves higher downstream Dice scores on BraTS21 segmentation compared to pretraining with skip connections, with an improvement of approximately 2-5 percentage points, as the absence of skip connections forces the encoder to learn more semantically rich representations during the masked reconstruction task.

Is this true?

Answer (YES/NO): NO